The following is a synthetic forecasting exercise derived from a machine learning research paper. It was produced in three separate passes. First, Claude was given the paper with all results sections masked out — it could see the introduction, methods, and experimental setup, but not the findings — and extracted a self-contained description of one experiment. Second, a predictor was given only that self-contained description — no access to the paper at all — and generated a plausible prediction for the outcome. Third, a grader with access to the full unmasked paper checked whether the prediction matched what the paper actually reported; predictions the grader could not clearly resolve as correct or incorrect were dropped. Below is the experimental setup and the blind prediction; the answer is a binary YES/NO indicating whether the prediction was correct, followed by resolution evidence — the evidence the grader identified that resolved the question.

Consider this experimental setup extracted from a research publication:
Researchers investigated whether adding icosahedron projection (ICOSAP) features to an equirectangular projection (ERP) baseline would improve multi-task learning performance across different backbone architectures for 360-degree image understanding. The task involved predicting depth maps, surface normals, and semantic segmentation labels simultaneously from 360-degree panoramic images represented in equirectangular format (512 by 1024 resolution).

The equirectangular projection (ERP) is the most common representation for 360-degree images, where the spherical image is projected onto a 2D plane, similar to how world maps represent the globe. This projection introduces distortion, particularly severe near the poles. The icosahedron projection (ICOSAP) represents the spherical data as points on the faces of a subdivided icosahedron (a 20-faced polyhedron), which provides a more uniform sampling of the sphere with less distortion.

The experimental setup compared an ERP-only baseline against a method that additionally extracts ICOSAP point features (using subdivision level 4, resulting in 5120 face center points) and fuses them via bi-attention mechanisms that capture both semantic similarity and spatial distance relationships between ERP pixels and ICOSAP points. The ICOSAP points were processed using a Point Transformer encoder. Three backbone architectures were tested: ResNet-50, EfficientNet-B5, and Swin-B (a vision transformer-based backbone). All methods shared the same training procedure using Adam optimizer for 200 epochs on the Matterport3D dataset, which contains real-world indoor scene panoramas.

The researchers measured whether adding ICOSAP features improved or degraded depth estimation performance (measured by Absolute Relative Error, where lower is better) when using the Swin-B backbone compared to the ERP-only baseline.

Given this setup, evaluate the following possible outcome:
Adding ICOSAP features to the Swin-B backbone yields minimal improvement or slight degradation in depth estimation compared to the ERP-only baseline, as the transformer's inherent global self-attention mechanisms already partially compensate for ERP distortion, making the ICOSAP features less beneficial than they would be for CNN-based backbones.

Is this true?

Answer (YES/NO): YES